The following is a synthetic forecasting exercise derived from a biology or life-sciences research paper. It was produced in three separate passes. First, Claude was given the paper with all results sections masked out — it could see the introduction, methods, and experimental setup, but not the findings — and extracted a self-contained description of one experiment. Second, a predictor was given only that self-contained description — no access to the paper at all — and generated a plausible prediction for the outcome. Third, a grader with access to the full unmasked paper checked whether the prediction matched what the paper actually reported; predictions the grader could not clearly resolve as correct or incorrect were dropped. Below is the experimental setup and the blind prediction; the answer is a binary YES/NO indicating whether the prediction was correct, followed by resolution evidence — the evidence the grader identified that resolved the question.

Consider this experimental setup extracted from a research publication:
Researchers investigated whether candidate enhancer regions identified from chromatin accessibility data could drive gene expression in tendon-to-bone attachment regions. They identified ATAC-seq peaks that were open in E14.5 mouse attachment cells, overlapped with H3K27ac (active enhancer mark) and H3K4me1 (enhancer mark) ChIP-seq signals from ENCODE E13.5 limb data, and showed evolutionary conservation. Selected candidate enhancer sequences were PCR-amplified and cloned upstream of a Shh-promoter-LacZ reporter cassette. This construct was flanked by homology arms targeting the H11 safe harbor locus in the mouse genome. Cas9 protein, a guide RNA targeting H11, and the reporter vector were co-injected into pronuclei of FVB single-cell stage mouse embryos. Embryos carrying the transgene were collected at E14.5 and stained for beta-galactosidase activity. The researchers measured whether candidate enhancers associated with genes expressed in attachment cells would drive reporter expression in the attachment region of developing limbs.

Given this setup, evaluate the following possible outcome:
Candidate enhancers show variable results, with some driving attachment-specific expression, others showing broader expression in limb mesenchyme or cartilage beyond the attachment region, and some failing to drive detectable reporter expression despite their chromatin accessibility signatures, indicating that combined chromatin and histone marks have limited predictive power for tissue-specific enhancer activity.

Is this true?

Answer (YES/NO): NO